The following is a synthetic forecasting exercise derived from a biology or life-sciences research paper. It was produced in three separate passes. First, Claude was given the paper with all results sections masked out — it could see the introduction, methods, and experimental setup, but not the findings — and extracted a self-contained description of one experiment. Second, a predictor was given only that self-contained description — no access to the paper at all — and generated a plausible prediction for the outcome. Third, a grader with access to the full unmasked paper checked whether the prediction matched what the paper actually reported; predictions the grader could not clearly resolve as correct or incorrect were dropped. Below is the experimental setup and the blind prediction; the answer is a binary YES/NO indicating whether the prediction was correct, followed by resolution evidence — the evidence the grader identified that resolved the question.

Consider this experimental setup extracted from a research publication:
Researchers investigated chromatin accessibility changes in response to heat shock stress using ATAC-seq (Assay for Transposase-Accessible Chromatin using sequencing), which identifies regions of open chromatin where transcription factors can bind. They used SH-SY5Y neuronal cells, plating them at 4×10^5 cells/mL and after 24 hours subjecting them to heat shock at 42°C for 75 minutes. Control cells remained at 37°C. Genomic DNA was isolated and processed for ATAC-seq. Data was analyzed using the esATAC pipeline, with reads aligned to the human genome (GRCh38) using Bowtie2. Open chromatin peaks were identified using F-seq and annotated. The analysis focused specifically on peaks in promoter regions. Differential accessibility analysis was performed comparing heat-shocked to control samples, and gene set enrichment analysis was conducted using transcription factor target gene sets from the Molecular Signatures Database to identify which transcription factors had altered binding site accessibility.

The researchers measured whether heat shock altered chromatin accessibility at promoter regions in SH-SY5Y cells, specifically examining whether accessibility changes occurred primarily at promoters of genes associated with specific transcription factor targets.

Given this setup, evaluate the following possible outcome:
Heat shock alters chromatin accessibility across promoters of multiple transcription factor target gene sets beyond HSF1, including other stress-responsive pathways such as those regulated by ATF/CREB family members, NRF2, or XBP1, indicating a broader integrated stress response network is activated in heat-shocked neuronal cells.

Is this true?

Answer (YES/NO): NO